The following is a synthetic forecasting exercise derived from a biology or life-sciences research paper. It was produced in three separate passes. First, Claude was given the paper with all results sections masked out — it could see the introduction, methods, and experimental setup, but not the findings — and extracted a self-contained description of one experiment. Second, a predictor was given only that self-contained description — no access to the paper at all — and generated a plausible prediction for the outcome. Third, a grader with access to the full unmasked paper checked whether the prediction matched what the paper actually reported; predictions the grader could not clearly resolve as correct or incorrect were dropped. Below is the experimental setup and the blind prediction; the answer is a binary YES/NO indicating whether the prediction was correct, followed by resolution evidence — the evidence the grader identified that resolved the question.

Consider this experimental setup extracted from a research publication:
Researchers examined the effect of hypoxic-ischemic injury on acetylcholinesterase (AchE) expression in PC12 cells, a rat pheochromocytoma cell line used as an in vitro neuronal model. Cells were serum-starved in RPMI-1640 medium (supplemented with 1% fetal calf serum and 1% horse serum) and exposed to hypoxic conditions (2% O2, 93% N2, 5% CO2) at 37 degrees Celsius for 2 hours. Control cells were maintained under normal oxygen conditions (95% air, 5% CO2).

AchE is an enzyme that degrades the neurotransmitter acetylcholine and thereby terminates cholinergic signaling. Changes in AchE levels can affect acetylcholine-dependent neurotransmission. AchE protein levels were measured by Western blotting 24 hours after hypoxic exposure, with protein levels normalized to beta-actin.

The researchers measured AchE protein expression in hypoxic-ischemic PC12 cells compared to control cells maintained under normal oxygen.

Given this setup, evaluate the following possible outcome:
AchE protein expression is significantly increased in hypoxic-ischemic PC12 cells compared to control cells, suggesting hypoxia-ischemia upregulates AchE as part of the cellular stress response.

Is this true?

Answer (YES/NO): YES